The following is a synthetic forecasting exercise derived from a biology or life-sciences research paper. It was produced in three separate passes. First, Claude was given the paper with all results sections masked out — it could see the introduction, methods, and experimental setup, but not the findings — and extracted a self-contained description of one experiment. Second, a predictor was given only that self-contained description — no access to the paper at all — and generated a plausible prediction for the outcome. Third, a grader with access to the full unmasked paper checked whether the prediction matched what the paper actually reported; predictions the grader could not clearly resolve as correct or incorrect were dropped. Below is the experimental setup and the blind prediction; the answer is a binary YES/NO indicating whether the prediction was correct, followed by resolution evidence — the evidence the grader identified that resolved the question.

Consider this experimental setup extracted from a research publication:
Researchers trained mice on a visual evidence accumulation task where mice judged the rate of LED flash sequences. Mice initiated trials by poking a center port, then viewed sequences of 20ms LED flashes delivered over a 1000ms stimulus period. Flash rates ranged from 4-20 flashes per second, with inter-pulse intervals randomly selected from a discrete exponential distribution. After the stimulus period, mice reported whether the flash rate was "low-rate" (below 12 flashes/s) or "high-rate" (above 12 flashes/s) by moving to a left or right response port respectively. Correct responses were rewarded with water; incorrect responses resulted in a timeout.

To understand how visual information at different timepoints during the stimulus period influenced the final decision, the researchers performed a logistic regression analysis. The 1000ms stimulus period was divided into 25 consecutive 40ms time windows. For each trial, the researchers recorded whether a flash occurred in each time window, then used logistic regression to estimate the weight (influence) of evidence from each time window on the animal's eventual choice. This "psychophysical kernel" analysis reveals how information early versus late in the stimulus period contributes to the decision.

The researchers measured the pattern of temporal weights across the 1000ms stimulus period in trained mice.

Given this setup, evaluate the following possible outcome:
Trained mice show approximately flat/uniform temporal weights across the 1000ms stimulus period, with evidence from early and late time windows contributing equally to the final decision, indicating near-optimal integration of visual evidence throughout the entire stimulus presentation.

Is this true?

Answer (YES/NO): NO